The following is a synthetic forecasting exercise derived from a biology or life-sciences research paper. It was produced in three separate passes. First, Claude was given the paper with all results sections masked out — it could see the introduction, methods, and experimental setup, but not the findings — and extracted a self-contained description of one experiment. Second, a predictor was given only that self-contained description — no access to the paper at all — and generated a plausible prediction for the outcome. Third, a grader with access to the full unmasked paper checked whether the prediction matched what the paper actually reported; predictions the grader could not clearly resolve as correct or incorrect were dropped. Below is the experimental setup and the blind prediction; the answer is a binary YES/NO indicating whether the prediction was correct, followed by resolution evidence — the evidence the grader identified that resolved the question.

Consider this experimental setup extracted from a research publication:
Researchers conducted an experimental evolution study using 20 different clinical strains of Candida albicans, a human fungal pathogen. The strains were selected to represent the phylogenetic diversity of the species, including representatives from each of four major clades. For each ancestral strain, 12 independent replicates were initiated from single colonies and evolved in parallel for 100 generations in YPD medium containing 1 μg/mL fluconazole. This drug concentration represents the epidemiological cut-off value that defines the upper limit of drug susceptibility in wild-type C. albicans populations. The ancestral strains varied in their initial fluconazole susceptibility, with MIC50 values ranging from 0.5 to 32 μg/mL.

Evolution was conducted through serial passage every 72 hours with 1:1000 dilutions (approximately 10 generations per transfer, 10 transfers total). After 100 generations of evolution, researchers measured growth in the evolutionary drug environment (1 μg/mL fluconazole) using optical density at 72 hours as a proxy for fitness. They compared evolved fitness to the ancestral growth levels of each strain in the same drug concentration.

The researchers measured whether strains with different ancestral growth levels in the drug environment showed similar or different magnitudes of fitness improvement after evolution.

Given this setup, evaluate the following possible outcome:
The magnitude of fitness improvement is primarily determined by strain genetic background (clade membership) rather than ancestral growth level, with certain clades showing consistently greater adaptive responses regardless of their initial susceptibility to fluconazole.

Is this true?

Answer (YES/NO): NO